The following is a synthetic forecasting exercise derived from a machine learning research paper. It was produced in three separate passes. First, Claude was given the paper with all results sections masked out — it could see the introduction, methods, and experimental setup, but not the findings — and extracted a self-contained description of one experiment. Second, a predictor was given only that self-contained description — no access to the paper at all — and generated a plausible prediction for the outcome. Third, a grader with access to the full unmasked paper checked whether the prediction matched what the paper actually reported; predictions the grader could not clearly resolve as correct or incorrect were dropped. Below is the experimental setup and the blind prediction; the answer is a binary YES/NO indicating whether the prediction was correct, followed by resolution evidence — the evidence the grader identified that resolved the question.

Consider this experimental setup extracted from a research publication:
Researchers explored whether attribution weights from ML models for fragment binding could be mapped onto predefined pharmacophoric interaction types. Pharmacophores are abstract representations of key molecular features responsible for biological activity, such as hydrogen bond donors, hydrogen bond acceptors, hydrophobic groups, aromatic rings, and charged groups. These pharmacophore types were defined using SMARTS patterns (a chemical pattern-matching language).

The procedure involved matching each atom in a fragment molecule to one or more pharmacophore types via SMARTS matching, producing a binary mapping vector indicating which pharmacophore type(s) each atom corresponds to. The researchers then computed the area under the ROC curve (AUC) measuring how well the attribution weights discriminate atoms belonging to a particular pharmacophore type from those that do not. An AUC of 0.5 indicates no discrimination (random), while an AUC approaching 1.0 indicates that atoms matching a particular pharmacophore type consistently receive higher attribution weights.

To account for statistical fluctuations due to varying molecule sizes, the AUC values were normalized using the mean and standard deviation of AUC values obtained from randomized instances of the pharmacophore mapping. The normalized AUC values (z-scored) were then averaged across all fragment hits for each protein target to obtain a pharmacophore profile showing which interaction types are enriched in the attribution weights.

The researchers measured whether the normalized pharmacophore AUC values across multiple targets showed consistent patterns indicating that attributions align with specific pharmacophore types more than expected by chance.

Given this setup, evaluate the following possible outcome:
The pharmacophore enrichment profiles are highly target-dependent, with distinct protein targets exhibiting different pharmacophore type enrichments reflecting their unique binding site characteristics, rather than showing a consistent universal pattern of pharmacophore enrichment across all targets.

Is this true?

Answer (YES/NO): YES